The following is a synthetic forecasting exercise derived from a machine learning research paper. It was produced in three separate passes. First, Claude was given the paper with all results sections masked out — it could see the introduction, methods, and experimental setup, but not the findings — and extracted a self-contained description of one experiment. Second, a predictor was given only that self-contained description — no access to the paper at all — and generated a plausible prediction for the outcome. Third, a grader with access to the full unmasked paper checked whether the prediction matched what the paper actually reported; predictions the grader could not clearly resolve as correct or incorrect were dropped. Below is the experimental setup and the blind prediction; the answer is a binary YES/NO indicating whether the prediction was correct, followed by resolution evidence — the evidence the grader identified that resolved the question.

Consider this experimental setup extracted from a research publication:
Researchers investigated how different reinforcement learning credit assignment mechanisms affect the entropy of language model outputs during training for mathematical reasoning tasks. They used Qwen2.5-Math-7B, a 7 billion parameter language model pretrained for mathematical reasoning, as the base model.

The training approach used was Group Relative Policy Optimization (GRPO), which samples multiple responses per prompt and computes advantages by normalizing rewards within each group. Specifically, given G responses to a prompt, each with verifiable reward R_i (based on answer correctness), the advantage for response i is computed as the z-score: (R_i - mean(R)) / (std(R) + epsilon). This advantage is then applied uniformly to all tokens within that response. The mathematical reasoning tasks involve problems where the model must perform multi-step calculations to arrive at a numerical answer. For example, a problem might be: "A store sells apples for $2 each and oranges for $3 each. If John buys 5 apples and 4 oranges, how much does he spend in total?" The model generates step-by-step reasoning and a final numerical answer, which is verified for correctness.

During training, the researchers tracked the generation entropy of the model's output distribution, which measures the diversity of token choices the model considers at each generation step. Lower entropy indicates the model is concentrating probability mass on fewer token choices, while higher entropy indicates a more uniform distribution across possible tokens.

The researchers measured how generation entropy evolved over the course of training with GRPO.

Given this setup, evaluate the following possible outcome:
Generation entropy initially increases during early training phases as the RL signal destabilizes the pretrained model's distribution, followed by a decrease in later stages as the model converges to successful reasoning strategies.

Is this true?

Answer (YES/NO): NO